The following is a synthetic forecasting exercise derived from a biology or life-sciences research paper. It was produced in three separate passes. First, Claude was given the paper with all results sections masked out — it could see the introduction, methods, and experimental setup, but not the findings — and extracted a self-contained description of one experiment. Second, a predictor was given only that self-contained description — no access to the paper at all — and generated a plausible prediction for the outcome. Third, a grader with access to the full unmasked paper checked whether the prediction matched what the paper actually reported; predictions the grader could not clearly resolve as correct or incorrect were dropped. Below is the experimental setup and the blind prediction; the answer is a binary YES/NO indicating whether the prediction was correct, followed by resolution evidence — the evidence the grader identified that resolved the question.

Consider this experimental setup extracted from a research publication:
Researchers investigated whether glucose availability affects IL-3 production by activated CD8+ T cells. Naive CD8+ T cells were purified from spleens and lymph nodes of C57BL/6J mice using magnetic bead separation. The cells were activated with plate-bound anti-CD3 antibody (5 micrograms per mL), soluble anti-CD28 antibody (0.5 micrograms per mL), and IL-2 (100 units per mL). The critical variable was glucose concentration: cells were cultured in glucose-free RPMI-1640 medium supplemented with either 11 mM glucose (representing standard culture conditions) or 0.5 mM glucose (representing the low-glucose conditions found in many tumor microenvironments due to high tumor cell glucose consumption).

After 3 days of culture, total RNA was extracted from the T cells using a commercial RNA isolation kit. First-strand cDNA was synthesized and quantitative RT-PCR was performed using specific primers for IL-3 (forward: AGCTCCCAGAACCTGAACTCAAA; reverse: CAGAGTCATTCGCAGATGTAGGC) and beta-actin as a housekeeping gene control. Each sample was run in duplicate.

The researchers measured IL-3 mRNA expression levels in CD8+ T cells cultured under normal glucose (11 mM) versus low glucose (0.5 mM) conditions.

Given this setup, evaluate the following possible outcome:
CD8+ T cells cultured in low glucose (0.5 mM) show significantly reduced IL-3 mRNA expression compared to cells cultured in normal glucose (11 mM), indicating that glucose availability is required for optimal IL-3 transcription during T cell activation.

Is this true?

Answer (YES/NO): YES